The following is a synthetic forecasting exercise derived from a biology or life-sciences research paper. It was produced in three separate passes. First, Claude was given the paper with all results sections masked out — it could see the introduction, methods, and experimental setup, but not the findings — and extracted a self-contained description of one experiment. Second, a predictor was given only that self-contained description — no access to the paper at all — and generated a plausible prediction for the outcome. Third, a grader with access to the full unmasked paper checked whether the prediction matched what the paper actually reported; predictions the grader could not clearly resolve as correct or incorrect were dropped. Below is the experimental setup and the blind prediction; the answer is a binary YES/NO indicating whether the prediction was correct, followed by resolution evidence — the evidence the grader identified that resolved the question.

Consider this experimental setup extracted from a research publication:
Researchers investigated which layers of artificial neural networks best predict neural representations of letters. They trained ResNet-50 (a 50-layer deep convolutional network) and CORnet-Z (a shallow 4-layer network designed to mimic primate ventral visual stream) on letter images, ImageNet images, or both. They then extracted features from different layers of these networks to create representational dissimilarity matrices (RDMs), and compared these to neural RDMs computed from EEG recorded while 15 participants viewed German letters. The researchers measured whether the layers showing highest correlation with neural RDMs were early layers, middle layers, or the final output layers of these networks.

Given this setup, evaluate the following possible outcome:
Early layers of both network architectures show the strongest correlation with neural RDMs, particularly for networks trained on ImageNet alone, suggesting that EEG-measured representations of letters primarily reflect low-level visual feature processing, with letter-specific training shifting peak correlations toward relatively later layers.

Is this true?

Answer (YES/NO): NO